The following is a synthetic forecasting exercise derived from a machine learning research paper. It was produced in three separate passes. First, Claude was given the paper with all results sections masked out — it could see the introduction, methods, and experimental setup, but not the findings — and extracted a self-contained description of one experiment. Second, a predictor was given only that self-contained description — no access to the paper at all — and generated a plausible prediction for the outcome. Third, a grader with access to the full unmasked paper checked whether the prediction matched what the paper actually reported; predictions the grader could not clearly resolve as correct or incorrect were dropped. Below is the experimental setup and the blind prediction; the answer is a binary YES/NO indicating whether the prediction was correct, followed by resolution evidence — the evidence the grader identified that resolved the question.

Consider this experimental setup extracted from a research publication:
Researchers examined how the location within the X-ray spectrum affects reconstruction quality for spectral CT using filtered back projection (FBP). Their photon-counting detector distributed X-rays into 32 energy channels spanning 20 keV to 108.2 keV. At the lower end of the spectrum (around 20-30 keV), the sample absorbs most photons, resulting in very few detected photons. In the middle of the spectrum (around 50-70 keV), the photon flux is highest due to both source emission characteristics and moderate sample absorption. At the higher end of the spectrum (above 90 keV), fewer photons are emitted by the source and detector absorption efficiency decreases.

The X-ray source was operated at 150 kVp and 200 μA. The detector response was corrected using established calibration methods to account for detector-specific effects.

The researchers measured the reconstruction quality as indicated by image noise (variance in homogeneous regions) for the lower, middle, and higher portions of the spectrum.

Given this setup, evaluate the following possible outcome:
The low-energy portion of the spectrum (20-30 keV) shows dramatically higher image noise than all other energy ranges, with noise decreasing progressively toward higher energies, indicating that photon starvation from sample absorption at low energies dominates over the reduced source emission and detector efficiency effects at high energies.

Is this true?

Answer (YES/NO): NO